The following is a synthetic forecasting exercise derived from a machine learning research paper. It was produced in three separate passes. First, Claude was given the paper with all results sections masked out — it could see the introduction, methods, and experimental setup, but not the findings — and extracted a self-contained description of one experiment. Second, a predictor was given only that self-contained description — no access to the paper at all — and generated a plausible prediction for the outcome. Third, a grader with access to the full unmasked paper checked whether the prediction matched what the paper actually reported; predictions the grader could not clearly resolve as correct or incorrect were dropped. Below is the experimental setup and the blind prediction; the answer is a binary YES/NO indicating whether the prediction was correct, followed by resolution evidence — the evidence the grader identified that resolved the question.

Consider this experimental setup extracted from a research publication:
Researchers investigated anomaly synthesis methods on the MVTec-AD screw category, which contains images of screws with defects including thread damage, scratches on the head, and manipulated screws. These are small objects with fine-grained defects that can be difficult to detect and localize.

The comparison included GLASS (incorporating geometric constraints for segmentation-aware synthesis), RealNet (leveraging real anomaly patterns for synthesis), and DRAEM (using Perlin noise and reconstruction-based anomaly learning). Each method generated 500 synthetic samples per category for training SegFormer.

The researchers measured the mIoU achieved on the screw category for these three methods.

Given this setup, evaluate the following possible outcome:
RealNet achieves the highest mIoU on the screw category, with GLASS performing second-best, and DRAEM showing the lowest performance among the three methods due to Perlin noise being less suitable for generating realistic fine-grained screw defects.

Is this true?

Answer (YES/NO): NO